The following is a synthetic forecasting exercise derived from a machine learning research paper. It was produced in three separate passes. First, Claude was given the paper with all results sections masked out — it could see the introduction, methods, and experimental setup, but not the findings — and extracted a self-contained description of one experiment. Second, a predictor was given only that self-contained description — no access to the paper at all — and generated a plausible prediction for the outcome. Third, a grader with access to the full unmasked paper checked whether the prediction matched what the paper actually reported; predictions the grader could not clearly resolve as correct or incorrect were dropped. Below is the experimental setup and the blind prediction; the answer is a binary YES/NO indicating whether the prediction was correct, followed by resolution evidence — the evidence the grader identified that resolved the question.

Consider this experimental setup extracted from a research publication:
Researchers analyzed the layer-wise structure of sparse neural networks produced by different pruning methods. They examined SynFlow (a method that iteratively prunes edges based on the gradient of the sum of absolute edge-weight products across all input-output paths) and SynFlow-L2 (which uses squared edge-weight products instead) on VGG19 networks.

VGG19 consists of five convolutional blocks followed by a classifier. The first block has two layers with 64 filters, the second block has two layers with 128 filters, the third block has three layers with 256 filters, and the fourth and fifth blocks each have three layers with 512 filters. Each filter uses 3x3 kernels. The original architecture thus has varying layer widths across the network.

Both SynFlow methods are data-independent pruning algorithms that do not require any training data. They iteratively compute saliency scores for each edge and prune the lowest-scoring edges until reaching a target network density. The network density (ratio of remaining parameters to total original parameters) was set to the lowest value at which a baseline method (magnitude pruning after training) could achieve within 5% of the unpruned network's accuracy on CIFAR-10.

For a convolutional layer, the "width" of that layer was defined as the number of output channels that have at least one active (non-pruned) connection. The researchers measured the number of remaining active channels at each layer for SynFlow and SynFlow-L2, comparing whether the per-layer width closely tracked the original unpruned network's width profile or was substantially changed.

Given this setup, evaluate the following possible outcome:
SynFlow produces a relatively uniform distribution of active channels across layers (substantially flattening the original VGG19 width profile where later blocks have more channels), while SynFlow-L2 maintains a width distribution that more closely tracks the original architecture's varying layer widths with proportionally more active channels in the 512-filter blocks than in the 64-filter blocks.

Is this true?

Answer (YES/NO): NO